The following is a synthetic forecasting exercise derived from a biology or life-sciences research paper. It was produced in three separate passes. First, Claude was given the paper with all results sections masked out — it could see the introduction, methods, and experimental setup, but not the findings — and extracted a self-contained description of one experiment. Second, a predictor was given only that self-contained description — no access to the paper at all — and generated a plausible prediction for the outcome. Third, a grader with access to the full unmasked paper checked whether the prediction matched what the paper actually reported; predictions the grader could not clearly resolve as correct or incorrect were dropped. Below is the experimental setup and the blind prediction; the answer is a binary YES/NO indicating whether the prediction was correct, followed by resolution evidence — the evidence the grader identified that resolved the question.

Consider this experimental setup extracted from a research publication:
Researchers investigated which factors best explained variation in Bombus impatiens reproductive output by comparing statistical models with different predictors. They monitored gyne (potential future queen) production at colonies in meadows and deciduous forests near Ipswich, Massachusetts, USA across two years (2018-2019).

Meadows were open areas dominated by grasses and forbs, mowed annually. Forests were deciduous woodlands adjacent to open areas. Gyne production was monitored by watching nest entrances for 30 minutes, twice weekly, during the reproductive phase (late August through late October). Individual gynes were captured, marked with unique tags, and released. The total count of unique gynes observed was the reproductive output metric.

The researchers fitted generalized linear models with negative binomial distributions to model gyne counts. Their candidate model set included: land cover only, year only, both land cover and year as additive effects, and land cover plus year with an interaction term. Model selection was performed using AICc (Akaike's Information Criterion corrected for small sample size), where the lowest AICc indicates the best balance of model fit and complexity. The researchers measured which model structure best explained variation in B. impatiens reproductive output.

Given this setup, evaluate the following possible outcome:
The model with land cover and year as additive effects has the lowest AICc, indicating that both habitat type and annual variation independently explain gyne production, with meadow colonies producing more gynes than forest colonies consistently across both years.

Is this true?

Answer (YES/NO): NO